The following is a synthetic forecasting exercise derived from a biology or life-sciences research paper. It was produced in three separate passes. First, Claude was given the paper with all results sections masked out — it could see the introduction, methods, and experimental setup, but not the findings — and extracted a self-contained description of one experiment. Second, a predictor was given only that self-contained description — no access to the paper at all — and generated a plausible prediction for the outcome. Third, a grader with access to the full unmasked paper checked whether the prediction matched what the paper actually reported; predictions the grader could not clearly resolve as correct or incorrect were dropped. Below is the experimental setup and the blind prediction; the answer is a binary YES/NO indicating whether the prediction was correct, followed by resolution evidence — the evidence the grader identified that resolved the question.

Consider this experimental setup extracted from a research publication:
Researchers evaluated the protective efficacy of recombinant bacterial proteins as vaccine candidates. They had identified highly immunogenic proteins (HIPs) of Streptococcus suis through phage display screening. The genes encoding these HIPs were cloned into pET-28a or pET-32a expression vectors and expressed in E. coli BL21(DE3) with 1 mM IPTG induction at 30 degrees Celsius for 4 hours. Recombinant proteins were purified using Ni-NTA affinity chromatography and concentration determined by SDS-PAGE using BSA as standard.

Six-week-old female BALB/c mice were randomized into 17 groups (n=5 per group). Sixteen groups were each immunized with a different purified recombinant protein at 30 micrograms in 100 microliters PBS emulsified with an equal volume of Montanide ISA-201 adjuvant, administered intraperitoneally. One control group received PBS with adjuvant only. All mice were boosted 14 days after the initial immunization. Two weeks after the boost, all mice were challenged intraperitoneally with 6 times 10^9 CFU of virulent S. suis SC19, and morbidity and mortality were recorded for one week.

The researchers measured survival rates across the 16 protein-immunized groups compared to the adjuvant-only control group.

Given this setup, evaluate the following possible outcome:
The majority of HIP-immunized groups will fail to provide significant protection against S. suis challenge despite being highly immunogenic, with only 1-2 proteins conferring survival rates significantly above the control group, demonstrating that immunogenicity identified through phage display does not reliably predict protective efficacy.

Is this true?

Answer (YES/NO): NO